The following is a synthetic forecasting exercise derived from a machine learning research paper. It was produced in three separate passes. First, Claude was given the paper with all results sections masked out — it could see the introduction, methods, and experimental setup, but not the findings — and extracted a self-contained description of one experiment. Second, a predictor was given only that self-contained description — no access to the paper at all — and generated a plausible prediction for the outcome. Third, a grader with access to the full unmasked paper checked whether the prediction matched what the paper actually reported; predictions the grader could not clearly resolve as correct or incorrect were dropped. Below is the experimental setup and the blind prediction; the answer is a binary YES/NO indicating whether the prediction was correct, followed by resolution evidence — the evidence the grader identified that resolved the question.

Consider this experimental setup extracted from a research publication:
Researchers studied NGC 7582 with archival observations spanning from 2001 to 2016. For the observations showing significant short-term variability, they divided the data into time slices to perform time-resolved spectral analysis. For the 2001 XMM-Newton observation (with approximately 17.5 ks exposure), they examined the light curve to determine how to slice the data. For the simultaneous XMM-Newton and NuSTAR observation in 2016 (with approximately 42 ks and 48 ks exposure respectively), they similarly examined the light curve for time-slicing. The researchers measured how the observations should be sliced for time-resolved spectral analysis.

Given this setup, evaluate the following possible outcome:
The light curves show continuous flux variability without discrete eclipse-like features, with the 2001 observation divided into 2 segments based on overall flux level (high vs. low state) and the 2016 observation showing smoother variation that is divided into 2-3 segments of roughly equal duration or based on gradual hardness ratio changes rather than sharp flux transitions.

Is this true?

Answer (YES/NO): NO